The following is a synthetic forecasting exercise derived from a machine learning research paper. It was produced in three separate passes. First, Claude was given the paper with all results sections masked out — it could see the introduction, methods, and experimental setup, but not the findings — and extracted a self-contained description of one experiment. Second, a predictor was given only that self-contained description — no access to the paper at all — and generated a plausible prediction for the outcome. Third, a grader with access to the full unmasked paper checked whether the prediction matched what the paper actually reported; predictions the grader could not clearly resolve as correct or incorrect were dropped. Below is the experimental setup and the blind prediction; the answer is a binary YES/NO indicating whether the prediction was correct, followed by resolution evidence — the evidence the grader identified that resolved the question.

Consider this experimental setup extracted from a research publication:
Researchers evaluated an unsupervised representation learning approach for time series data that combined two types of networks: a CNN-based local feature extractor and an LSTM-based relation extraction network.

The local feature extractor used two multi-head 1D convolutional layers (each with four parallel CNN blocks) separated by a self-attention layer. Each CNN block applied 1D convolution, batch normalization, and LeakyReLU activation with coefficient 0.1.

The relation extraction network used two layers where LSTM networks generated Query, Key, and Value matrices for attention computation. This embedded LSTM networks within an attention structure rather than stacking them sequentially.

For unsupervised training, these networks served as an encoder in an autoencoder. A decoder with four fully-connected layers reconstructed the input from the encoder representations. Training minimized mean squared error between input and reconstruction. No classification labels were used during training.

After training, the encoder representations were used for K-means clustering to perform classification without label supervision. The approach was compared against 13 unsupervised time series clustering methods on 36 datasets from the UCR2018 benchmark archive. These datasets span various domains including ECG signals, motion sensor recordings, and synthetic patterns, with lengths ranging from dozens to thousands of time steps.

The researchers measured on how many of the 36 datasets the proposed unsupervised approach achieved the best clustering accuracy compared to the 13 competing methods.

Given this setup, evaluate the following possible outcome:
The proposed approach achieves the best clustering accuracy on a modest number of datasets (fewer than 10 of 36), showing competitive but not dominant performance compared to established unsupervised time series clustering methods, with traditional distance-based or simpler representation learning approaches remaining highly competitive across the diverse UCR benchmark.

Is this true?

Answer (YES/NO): NO